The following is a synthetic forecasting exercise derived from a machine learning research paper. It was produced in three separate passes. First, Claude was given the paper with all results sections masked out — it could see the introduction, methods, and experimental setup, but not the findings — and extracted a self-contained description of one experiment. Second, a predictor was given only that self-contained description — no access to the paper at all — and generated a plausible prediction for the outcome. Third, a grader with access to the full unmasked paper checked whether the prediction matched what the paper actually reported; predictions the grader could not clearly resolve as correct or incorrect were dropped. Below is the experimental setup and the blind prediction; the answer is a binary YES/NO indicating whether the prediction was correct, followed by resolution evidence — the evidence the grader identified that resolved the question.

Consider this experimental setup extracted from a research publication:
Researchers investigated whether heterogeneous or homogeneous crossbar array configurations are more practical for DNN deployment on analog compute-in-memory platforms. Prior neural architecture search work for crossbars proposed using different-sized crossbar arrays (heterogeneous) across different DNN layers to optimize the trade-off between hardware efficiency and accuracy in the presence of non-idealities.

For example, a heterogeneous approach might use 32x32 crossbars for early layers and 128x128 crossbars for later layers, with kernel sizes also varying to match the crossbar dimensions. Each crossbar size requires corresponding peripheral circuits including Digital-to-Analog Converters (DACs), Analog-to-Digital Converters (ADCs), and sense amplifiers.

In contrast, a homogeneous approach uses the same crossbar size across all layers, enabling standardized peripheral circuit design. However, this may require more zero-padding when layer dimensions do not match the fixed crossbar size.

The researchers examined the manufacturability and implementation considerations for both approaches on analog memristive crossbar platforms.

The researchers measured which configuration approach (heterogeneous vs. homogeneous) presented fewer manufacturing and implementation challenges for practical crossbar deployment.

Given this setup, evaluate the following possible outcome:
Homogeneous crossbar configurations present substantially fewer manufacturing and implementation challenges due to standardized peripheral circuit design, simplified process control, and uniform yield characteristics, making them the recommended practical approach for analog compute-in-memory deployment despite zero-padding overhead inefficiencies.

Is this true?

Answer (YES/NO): YES